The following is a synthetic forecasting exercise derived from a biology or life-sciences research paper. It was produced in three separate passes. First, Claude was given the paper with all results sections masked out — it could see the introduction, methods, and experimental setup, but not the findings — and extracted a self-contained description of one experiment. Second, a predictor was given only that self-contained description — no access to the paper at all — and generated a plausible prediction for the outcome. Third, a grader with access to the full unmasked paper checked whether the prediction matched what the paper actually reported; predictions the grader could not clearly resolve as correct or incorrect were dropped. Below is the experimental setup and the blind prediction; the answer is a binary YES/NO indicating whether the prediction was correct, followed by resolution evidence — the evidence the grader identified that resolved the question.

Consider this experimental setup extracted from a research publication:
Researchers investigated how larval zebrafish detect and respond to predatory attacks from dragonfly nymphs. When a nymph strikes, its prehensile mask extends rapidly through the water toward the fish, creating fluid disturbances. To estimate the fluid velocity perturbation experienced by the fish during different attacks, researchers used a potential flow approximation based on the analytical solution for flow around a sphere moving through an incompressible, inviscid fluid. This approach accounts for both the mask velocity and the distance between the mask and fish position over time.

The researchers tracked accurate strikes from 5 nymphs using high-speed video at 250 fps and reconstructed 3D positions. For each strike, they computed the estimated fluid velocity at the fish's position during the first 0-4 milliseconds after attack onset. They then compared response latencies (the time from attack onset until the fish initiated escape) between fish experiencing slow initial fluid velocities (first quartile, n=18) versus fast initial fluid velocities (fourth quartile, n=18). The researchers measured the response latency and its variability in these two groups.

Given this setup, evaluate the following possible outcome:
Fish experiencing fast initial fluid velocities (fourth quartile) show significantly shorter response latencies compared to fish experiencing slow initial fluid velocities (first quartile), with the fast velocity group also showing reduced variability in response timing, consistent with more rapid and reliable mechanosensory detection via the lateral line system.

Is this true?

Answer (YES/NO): YES